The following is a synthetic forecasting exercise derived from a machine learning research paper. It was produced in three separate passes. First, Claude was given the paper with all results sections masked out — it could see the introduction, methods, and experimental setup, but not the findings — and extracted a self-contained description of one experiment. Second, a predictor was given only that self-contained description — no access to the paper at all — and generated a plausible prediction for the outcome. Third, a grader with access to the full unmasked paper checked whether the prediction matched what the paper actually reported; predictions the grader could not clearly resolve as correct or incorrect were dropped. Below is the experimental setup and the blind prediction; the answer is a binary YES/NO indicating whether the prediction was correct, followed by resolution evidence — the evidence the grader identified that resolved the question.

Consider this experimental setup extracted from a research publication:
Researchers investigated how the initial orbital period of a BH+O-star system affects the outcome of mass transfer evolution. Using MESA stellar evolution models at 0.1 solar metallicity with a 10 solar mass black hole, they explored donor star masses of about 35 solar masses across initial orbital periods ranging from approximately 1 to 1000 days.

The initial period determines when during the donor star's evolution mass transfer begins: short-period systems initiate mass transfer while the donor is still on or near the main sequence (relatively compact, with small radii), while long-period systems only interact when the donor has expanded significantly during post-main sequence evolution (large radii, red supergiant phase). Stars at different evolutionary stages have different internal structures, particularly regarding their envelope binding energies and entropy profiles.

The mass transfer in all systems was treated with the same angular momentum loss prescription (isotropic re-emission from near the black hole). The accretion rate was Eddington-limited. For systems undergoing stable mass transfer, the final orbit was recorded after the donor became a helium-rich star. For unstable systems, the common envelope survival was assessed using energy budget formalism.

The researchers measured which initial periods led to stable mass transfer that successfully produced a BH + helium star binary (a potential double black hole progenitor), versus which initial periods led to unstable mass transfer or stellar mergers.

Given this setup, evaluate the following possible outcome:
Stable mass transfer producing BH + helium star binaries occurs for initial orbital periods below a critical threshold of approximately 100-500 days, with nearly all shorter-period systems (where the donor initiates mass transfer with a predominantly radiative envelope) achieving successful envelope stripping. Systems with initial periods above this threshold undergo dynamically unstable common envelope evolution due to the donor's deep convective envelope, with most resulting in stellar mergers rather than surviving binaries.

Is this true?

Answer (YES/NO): NO